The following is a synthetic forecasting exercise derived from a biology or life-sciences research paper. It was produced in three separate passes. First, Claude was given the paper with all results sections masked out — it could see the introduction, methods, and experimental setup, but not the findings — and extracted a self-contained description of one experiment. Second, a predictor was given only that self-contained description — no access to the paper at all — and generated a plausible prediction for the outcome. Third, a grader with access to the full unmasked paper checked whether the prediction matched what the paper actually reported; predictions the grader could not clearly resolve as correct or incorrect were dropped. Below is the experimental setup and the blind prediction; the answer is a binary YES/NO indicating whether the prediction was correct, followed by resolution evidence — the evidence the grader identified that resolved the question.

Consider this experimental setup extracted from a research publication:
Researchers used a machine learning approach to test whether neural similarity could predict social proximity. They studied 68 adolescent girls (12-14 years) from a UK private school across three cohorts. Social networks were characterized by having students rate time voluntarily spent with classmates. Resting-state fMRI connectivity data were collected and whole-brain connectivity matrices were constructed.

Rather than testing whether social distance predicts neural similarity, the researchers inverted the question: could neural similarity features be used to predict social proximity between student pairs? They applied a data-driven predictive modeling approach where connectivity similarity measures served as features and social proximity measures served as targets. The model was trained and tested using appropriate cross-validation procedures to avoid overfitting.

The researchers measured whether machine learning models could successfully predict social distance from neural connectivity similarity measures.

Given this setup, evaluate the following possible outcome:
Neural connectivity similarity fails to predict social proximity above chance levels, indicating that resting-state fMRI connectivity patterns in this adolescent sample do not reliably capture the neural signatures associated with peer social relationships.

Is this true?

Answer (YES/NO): YES